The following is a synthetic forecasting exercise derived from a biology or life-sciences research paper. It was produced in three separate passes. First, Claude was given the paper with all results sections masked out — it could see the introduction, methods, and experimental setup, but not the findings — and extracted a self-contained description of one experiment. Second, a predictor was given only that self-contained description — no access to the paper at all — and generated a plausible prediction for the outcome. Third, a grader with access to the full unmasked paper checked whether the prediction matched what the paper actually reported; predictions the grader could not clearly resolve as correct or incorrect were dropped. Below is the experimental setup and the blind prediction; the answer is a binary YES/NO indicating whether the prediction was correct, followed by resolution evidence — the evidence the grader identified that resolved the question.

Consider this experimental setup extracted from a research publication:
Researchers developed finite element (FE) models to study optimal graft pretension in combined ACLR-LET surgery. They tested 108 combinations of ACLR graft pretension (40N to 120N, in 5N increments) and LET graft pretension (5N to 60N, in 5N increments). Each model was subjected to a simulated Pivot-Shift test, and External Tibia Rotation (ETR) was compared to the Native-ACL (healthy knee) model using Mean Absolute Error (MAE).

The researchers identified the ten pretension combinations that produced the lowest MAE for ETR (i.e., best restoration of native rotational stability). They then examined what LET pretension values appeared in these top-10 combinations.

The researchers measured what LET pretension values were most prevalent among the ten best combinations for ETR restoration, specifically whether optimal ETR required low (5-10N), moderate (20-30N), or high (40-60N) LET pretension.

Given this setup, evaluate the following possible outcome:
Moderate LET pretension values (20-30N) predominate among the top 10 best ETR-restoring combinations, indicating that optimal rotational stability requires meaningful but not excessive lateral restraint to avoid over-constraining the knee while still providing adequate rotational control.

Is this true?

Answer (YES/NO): NO